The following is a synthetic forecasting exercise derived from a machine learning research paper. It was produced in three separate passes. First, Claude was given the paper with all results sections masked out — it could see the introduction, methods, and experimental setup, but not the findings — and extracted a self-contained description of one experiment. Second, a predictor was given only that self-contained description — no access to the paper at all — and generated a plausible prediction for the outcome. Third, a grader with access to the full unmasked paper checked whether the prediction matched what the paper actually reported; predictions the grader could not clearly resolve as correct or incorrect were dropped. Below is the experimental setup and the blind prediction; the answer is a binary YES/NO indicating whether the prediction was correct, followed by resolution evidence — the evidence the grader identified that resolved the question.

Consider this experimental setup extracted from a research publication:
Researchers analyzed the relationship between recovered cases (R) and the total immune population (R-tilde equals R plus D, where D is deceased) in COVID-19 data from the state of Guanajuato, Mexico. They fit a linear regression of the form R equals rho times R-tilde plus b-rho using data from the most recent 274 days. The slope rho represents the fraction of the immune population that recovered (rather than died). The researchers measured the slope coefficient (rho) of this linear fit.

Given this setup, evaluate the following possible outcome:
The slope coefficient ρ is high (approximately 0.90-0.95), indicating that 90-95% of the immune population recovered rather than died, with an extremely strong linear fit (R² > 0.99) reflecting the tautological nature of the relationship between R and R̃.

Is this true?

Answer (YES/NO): YES